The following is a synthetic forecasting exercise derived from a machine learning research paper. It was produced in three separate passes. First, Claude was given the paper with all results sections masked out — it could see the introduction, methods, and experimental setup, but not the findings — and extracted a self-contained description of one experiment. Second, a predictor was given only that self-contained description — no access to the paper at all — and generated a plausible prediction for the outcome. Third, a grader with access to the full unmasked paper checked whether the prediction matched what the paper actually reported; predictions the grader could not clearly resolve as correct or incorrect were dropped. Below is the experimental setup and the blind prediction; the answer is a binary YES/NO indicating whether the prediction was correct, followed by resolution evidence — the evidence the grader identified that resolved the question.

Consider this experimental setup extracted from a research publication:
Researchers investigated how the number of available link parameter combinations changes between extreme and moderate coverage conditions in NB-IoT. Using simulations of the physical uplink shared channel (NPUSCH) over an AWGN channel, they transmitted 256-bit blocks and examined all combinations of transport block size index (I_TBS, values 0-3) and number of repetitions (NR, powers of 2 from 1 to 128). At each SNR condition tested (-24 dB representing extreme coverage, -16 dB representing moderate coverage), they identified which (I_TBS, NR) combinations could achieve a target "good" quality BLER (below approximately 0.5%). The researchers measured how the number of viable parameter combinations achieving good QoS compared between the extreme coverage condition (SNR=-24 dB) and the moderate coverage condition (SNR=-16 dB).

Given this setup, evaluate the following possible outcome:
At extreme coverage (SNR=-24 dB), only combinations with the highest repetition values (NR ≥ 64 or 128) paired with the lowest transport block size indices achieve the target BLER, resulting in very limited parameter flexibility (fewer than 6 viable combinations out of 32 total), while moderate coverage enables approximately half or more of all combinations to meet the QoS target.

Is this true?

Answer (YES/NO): NO